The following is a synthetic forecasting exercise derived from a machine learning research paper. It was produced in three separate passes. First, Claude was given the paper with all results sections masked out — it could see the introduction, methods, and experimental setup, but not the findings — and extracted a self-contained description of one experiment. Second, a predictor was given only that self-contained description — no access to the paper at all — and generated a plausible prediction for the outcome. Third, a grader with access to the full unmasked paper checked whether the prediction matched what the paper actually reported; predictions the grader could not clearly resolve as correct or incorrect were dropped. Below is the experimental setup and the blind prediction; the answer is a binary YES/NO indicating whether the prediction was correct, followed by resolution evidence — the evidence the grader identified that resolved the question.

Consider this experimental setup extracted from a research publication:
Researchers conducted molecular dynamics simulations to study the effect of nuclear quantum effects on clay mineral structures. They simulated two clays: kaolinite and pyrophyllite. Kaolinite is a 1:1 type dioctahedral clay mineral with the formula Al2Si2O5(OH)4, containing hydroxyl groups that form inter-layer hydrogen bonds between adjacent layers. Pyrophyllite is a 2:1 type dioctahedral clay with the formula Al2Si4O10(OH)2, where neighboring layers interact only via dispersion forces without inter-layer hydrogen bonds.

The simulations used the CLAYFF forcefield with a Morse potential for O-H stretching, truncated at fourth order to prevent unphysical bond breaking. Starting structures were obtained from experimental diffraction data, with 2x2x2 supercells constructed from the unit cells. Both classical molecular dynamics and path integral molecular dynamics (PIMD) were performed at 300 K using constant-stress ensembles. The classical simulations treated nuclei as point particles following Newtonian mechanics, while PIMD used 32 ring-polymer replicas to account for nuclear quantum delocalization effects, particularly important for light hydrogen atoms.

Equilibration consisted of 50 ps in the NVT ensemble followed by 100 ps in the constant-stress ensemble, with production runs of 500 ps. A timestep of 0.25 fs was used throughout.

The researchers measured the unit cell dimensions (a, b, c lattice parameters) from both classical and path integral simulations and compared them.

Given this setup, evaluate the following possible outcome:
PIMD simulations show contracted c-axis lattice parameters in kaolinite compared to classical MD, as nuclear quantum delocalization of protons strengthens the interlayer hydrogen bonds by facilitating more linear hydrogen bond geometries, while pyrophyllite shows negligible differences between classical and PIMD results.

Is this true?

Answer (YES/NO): NO